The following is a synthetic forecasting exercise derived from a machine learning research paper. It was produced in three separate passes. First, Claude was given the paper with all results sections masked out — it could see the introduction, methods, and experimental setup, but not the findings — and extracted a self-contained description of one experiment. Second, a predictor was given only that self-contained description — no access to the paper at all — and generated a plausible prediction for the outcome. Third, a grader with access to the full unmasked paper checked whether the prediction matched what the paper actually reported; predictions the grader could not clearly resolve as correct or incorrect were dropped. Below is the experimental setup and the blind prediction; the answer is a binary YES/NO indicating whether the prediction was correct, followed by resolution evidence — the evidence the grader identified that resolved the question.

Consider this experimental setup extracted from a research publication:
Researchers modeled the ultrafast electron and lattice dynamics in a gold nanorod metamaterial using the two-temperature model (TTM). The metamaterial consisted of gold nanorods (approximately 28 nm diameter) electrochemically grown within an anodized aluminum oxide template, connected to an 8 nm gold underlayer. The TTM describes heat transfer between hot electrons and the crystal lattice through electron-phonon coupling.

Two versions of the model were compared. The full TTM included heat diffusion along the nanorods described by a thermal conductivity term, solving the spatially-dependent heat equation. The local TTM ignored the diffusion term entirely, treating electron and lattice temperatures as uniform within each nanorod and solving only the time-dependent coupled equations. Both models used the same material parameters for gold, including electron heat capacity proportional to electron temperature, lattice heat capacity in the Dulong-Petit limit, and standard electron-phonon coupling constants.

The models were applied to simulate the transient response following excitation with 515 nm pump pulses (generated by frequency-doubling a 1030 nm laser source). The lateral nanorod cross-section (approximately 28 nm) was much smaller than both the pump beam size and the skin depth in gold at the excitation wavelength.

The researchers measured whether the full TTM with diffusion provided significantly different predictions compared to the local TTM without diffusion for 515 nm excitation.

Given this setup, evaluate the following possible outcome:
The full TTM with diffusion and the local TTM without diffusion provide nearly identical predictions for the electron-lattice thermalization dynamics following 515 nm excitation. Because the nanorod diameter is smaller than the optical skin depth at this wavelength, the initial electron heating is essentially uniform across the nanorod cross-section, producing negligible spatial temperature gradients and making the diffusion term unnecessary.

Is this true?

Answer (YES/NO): NO